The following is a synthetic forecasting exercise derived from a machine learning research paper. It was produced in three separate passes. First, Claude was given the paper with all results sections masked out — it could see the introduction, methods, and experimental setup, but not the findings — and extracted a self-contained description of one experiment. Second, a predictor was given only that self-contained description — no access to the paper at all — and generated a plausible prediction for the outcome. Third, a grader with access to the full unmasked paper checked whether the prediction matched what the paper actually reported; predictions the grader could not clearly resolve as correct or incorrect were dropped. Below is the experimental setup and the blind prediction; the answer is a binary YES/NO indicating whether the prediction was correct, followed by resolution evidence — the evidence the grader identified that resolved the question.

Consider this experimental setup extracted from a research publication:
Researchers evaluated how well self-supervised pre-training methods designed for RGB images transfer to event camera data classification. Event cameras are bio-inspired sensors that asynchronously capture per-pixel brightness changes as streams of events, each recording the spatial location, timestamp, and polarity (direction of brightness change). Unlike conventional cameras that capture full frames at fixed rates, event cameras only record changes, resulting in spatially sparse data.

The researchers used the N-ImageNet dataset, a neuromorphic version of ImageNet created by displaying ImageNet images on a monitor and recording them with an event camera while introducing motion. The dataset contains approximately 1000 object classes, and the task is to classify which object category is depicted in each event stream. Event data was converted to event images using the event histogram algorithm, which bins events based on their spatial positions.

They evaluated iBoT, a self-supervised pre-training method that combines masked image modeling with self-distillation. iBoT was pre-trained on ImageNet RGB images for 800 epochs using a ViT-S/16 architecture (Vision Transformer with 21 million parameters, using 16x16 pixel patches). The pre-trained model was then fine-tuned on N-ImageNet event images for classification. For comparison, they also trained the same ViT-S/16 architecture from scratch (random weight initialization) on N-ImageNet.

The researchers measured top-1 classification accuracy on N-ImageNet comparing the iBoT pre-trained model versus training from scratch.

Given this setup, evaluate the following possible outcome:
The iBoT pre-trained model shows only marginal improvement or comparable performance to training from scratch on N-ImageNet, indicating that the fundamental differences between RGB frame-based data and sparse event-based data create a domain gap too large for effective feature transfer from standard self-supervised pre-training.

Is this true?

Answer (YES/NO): NO